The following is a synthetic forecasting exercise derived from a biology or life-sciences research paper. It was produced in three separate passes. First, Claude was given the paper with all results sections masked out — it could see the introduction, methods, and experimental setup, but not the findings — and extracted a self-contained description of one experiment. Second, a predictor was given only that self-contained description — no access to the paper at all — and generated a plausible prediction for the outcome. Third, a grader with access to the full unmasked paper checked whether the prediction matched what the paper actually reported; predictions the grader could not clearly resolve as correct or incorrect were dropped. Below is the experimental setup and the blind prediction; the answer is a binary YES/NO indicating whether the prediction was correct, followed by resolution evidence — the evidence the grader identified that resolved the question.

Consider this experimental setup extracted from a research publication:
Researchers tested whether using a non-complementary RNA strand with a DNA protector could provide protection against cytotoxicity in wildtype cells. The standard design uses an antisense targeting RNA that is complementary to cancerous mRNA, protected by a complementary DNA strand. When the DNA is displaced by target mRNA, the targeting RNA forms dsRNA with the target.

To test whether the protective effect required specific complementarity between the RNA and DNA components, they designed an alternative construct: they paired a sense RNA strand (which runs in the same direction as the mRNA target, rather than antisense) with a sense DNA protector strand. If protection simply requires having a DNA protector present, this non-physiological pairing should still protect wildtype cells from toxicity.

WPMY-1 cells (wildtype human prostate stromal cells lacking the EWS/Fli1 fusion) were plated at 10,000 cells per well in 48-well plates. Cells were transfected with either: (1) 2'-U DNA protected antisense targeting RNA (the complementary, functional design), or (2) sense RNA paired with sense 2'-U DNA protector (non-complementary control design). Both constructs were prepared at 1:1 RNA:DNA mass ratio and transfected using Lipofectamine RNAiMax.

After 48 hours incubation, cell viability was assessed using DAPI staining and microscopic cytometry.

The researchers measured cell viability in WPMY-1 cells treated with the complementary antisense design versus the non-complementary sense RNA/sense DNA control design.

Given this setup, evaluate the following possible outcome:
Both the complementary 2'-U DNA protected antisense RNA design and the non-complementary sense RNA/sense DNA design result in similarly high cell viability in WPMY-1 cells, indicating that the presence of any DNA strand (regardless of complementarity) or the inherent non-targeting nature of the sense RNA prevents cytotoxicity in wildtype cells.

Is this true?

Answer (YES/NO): NO